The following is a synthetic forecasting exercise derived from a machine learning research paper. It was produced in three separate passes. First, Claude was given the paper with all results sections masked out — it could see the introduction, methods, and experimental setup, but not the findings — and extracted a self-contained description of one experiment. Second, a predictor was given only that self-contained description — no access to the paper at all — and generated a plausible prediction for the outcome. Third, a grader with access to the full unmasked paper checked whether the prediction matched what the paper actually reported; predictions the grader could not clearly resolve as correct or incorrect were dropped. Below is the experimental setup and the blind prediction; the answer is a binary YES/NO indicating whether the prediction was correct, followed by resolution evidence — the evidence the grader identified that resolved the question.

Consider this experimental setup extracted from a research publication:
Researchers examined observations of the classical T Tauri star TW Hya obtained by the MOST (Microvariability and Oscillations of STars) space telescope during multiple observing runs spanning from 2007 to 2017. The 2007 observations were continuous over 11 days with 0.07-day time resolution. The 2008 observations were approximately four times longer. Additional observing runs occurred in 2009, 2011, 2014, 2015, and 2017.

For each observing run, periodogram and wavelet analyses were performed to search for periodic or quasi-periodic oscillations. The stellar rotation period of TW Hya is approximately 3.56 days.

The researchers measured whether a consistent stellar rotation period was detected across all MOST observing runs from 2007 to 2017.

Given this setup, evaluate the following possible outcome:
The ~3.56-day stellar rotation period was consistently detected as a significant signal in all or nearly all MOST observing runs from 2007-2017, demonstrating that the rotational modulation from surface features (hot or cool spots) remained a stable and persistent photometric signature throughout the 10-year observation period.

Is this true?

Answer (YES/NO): NO